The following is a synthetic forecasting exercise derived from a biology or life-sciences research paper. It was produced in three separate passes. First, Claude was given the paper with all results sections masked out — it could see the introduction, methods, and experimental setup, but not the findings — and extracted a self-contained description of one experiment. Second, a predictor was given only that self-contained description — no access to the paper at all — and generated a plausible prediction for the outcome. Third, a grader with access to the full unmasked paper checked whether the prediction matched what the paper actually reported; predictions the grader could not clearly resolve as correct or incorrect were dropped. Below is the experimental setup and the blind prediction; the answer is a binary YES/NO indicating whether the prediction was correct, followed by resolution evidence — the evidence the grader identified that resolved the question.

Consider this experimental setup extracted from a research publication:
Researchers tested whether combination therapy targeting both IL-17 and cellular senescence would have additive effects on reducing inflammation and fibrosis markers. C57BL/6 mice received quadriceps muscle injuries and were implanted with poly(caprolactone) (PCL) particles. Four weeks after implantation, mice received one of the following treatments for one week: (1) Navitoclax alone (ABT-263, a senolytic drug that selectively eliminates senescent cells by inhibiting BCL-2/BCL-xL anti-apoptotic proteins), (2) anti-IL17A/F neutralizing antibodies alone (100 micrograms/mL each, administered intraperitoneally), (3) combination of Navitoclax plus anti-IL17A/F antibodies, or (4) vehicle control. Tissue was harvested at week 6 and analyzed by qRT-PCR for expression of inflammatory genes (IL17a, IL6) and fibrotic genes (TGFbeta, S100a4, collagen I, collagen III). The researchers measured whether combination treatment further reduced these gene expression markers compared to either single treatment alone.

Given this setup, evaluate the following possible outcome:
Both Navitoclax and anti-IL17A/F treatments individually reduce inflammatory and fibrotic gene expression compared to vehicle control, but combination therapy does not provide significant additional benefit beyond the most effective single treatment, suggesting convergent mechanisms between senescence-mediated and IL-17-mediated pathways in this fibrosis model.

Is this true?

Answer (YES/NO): NO